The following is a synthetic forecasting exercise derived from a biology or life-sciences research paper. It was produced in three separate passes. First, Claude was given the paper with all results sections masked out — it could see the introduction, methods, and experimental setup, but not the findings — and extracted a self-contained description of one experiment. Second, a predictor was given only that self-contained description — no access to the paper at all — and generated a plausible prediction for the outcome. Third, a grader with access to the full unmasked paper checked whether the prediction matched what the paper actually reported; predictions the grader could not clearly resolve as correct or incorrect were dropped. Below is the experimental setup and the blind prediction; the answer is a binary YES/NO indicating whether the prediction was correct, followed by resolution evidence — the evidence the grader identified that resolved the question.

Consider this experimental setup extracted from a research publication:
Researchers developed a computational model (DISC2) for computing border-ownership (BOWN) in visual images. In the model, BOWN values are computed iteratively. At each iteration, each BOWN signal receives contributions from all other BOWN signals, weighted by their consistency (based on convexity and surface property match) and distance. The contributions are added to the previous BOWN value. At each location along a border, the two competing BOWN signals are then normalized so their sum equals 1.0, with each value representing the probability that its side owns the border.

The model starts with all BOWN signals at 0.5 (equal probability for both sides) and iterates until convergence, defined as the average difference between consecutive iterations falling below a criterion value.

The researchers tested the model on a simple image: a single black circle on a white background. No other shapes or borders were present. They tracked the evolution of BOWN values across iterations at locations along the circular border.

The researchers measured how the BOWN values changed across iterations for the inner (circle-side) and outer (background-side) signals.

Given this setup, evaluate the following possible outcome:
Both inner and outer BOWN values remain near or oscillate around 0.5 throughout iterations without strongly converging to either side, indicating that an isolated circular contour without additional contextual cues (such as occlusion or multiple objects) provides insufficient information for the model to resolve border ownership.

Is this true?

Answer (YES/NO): NO